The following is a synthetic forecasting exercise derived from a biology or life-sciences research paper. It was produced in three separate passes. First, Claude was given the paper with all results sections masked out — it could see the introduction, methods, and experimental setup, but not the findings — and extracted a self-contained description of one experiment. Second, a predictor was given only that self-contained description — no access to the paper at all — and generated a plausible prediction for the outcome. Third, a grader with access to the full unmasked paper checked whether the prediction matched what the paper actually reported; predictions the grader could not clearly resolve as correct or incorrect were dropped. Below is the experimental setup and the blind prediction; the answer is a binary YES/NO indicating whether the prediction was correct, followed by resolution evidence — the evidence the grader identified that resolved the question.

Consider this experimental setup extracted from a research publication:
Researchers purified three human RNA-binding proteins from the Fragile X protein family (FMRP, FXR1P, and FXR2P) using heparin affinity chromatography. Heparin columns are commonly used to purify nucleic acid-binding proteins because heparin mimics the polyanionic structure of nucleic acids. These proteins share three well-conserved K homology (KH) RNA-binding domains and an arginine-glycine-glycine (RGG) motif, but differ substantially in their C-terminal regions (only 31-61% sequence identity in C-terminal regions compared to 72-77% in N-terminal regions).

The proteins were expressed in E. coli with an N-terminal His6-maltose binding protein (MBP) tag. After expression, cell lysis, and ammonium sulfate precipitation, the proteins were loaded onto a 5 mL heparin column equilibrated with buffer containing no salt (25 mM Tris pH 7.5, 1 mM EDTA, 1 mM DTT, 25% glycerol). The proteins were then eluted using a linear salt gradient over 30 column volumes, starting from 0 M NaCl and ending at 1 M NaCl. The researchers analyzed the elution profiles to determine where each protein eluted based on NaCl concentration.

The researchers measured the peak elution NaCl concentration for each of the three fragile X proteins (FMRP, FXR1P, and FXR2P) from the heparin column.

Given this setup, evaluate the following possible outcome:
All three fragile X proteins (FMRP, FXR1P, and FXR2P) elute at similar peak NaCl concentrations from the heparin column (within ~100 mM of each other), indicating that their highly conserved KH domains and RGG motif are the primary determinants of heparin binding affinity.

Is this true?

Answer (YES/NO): NO